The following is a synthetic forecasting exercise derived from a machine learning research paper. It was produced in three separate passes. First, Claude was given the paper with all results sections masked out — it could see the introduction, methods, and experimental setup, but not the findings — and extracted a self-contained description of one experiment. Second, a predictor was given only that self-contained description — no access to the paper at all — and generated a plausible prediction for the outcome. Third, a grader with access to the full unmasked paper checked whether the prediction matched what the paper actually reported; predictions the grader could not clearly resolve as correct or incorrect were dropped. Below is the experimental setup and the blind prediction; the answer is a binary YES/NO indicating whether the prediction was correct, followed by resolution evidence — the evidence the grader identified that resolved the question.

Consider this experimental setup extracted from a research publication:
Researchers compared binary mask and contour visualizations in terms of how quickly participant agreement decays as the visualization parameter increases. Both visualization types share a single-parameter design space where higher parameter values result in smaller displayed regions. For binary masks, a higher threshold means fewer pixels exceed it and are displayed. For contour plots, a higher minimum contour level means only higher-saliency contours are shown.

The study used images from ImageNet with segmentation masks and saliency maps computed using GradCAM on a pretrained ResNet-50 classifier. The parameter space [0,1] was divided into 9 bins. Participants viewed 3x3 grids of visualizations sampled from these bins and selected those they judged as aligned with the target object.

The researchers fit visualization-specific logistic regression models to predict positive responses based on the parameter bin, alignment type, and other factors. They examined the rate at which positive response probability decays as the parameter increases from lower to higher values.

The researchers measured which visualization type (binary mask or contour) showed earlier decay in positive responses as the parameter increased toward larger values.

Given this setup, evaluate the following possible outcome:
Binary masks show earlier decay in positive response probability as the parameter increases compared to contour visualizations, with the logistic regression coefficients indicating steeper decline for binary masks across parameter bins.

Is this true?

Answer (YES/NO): YES